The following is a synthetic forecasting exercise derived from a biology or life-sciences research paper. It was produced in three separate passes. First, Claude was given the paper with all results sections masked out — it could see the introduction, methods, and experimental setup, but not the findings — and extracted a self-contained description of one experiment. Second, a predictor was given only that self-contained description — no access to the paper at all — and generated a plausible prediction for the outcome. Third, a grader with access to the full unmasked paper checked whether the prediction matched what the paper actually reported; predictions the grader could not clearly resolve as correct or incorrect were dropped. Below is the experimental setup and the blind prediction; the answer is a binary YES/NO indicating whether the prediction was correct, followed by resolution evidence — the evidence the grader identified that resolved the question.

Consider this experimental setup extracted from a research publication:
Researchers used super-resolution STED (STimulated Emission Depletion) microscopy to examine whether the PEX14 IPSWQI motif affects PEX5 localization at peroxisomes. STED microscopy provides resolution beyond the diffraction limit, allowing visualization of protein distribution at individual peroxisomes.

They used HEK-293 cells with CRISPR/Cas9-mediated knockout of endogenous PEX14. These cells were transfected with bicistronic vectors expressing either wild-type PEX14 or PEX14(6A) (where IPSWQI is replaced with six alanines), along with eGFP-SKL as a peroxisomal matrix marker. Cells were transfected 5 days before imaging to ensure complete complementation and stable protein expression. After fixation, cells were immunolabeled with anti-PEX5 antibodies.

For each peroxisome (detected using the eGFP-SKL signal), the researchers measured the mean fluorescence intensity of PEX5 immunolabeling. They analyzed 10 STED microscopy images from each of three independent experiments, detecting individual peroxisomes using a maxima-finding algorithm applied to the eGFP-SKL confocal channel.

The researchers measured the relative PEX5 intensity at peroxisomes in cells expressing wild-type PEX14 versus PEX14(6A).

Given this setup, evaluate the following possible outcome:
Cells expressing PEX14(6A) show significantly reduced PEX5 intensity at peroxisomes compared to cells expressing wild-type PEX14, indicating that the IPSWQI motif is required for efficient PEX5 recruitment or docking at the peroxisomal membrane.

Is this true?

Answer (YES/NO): NO